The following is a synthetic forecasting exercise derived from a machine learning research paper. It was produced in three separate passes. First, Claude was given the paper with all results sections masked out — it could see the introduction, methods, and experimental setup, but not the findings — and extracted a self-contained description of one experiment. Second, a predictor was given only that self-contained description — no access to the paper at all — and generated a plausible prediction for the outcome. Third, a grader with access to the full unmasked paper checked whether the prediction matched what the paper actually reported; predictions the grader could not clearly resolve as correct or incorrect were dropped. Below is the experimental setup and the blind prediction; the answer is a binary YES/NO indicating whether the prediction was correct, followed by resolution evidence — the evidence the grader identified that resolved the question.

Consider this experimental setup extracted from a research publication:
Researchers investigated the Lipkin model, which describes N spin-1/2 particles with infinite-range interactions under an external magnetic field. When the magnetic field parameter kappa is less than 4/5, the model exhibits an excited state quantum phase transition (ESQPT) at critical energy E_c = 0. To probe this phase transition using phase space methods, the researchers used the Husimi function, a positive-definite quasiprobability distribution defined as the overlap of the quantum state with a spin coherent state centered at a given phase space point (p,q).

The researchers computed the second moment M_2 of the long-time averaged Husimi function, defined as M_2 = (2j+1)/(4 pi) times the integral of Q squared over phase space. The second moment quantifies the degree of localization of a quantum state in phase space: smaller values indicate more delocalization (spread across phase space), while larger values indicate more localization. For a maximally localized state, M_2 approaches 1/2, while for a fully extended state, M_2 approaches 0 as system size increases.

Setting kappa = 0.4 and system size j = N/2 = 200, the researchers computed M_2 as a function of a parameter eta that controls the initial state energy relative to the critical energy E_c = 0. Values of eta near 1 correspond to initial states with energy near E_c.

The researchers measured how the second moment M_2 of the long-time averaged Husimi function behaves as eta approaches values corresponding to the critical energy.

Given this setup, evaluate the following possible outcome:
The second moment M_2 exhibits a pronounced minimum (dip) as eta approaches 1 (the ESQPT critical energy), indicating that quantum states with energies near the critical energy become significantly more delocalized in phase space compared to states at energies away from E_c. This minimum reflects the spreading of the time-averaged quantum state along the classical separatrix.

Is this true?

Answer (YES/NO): YES